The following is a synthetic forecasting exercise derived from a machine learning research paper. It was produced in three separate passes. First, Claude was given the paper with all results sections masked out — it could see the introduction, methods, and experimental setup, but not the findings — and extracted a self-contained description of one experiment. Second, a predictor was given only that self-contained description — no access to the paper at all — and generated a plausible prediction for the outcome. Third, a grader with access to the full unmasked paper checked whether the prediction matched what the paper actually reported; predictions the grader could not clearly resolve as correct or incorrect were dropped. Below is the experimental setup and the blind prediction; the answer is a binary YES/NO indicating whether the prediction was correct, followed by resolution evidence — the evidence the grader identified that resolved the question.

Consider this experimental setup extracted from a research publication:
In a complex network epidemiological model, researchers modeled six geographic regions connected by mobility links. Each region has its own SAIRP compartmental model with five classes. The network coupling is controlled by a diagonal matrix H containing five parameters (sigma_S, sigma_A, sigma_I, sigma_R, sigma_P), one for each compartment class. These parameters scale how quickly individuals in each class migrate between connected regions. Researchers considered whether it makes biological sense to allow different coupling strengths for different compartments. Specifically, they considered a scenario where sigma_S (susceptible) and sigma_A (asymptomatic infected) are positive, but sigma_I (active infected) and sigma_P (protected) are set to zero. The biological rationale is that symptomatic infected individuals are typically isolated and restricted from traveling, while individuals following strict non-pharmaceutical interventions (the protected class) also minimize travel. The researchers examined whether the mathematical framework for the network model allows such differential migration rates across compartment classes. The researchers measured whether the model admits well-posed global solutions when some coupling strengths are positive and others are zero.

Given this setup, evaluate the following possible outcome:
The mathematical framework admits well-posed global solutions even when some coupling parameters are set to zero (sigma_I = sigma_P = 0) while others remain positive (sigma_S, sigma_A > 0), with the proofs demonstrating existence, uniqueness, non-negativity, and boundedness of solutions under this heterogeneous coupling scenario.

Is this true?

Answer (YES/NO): YES